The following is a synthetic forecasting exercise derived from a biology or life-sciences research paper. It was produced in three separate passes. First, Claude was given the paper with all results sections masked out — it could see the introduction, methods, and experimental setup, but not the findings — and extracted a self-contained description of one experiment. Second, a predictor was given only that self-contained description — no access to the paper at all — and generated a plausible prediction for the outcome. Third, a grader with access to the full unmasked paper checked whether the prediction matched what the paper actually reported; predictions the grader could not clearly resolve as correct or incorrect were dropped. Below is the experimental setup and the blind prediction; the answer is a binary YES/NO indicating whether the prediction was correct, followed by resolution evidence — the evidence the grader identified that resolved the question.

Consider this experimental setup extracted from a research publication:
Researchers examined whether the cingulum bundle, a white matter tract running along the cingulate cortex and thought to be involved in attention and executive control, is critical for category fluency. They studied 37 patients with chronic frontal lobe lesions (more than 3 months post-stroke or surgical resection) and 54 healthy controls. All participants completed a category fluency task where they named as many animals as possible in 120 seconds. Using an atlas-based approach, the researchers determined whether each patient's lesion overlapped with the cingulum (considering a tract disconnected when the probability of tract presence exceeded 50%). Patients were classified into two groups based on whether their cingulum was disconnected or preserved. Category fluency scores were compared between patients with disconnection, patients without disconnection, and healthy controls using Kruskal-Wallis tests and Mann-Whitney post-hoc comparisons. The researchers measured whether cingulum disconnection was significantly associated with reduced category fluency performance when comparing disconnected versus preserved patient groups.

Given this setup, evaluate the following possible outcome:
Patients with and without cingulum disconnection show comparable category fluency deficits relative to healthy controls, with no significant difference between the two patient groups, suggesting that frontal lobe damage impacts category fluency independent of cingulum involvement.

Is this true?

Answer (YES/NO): YES